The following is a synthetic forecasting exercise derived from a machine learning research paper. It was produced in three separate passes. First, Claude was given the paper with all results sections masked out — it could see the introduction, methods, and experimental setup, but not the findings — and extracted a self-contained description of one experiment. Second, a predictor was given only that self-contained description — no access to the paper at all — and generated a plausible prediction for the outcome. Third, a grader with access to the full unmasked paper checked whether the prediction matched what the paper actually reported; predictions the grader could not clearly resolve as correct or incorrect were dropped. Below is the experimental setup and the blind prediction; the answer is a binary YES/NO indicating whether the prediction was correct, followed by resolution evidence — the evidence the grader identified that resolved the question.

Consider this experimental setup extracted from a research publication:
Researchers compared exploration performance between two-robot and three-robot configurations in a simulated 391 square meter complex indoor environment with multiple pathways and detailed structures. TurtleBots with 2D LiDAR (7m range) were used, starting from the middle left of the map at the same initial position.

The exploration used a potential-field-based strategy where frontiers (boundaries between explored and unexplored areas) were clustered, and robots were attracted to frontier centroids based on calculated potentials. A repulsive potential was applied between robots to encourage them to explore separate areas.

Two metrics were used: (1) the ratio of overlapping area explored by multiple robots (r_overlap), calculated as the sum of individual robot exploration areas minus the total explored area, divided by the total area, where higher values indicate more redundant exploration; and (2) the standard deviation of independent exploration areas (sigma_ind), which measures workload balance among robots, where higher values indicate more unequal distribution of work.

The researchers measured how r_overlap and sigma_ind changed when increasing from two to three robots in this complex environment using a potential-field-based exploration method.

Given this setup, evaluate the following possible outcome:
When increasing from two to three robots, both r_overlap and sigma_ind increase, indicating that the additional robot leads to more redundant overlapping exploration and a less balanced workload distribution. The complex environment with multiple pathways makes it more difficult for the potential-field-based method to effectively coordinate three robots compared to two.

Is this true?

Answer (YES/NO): NO